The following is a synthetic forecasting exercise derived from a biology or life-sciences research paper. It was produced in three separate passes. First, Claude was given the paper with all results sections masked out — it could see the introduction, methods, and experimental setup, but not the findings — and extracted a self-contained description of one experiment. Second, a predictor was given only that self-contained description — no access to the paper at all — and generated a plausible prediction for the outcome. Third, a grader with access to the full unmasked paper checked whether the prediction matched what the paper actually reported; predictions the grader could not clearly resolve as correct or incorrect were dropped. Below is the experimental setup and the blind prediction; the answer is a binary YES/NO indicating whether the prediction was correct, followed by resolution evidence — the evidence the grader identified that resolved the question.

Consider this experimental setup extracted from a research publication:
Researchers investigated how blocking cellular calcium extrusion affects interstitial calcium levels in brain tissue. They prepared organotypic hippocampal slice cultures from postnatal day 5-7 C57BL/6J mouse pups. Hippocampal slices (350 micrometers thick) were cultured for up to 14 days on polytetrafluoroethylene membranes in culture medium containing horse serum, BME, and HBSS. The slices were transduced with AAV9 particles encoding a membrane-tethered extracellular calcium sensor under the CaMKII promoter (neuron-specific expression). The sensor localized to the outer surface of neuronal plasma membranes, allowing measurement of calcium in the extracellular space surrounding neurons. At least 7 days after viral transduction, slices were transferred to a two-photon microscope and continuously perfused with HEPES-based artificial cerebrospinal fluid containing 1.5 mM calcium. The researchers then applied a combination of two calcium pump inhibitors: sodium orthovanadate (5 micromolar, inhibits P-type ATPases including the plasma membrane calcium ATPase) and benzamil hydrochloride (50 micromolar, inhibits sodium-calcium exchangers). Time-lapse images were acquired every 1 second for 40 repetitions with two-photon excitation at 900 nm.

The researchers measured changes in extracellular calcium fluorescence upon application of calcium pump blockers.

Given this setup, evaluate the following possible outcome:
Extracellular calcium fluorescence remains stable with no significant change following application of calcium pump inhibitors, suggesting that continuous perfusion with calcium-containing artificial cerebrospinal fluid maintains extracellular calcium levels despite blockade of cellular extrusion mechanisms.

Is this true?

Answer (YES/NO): NO